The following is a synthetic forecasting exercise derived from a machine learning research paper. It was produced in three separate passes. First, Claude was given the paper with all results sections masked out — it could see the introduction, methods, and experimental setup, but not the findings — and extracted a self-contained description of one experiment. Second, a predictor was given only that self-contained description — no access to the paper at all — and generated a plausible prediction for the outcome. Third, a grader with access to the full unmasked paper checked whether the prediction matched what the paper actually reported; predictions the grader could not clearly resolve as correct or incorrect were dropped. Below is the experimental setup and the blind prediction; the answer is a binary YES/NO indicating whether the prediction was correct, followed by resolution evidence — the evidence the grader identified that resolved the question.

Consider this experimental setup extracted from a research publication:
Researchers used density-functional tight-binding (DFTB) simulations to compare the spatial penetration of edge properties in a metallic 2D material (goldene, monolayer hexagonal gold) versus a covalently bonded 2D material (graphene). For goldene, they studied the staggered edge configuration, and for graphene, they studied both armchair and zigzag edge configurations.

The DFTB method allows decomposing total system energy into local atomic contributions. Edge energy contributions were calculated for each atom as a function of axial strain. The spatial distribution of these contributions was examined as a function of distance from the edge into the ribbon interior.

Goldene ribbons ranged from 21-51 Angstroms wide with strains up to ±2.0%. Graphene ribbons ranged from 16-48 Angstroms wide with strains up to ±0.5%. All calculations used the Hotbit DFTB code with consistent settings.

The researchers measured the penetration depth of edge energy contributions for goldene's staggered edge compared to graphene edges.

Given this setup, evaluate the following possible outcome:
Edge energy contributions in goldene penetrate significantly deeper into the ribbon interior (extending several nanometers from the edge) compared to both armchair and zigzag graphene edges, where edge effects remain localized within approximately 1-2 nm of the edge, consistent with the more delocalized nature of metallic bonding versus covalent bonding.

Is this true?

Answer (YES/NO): NO